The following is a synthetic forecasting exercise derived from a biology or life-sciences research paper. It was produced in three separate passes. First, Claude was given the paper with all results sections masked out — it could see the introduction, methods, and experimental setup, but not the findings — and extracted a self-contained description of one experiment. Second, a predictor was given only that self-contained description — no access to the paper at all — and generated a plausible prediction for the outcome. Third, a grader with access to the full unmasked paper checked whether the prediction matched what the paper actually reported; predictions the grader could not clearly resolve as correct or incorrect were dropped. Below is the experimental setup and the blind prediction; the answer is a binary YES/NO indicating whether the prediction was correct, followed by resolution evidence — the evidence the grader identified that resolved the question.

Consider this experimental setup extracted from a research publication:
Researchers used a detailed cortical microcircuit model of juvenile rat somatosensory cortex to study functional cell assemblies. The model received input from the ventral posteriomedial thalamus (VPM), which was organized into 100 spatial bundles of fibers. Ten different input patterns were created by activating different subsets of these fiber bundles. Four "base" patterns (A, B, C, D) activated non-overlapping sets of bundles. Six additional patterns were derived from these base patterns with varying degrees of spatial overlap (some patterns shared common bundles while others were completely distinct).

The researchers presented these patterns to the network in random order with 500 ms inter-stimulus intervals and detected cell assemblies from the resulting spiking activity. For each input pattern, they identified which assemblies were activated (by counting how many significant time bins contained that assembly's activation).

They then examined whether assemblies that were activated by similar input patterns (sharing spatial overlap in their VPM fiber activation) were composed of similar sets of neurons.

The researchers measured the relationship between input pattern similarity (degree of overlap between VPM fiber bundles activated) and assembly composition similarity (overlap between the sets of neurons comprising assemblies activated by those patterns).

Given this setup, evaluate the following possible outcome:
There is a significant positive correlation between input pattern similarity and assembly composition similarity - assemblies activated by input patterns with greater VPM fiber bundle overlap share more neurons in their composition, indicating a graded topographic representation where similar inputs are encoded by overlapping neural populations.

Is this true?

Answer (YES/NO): YES